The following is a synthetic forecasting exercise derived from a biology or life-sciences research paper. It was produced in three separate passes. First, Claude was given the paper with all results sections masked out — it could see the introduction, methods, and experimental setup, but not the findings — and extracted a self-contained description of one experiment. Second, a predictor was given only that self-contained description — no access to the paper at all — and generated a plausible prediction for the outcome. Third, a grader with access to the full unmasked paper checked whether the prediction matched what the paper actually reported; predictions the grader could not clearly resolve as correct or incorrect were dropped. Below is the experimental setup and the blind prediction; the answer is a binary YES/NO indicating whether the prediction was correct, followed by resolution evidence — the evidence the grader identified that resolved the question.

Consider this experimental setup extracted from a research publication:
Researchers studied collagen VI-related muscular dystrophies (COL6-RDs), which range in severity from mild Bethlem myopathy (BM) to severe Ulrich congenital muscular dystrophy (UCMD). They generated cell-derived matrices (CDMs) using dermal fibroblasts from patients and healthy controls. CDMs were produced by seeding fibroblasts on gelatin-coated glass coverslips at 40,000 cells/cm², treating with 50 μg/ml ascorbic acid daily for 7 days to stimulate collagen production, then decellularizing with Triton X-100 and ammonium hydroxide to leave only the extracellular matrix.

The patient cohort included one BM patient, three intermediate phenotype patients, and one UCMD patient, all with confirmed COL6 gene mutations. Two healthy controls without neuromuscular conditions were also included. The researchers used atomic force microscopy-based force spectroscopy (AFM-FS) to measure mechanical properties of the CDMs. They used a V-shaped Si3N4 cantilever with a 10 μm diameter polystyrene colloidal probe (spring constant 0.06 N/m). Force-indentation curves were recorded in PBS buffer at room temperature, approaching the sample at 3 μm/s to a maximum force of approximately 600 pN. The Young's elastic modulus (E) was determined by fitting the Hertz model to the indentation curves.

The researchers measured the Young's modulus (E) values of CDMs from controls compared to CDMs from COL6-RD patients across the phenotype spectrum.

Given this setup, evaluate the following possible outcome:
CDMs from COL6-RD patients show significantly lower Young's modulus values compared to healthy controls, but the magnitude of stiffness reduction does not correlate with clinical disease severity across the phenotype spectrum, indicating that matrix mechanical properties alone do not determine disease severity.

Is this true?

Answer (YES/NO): NO